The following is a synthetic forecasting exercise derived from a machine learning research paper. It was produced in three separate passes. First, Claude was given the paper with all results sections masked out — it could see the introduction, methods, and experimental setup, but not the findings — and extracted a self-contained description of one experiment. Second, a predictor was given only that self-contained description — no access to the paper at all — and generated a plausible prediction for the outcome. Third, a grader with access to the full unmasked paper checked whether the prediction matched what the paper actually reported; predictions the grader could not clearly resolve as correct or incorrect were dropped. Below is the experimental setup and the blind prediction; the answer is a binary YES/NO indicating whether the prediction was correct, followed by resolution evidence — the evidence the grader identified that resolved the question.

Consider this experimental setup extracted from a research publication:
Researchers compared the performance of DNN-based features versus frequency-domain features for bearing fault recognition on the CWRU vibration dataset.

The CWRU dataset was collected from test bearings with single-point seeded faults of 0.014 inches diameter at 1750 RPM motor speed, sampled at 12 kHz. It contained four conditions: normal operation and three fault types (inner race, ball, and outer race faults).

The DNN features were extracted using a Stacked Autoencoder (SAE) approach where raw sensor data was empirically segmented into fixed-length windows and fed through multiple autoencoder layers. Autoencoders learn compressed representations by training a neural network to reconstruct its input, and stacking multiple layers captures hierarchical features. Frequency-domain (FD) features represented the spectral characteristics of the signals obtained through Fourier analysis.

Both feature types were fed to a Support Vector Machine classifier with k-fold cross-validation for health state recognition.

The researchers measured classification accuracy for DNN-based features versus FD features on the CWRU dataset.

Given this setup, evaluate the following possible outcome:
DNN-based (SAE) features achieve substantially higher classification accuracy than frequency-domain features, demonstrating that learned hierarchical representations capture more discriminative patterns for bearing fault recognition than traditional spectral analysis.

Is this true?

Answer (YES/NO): NO